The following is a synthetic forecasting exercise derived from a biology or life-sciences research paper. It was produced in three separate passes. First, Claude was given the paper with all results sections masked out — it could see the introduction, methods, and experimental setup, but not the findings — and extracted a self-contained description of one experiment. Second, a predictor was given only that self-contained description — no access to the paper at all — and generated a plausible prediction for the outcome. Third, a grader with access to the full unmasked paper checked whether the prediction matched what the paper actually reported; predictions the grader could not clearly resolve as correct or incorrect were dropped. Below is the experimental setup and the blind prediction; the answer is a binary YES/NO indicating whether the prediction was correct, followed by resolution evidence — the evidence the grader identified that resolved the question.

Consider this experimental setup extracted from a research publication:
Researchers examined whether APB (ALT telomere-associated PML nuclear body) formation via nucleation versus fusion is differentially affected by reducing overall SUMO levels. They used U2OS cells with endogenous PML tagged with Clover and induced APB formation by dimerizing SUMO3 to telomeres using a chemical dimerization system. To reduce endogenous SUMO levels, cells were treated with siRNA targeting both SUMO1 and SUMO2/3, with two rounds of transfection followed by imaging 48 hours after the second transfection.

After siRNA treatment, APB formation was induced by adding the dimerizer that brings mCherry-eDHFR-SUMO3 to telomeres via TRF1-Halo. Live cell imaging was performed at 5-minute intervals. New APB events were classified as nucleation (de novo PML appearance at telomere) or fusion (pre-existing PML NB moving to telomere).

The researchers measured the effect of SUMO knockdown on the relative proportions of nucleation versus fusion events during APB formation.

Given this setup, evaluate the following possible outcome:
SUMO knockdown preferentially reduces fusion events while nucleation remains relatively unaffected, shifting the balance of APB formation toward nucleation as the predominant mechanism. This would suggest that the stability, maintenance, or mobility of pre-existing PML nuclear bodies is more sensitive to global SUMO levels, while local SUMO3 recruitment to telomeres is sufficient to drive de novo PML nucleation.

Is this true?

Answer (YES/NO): NO